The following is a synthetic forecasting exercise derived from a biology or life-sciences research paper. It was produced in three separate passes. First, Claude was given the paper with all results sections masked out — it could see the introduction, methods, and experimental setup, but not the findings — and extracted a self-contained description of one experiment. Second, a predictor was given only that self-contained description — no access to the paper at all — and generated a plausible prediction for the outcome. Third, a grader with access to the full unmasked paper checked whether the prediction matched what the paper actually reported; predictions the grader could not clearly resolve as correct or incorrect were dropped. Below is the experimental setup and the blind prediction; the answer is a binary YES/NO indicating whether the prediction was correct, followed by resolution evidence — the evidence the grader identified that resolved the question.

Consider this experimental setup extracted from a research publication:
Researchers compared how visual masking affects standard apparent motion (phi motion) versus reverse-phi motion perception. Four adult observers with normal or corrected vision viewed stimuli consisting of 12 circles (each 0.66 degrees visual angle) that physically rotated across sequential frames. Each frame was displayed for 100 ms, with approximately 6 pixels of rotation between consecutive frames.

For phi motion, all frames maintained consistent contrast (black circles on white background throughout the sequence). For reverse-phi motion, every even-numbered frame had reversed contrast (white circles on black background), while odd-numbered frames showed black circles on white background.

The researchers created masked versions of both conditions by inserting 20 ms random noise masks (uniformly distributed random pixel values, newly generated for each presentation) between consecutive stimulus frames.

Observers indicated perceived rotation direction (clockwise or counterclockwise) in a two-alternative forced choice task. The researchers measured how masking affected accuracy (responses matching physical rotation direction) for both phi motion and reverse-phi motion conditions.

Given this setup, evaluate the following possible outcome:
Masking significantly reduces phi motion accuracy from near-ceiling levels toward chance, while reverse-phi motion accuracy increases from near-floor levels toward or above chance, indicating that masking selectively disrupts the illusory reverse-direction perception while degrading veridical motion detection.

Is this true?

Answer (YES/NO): NO